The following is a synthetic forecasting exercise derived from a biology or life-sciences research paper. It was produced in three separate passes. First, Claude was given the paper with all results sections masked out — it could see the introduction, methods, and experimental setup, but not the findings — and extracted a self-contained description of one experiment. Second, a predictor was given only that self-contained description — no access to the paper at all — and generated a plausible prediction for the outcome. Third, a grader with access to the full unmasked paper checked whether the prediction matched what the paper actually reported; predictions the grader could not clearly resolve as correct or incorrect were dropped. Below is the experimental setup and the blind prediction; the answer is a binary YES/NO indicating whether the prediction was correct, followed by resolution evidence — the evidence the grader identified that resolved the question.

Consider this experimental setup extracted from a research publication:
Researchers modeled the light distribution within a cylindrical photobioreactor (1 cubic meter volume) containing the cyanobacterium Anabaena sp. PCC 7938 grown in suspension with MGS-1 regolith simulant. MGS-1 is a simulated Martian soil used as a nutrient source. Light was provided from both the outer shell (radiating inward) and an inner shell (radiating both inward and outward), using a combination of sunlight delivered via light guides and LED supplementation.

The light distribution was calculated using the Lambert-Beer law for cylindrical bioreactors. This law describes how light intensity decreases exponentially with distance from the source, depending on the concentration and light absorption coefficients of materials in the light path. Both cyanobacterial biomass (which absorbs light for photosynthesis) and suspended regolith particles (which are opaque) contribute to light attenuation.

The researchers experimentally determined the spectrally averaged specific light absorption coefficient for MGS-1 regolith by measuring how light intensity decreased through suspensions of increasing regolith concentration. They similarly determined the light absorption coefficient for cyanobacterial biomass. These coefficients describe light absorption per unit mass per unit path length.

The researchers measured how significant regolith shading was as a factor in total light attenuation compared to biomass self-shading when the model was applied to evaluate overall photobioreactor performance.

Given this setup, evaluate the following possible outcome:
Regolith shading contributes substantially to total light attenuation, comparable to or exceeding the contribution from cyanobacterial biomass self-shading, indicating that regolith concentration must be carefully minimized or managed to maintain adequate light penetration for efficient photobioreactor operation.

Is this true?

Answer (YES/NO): YES